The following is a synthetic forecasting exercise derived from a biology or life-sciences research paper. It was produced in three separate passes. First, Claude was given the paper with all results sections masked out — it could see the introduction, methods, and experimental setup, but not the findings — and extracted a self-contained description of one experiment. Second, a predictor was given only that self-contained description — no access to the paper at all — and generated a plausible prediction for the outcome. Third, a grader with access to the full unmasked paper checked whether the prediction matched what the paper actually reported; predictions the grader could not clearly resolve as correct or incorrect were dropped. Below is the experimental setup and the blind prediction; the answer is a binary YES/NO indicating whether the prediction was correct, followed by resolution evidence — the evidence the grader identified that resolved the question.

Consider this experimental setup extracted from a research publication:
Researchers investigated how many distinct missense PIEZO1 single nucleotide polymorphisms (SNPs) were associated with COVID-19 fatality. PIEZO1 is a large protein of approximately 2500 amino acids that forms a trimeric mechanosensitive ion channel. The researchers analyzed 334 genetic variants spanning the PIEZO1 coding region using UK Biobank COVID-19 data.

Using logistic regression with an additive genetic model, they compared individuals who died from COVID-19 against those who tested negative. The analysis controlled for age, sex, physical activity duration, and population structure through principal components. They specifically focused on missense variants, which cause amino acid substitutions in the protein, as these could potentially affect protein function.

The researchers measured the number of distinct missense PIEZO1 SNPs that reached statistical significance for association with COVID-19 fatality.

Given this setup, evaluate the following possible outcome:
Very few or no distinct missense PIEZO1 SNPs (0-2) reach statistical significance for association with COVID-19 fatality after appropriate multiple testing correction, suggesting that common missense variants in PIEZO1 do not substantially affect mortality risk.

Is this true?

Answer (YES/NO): NO